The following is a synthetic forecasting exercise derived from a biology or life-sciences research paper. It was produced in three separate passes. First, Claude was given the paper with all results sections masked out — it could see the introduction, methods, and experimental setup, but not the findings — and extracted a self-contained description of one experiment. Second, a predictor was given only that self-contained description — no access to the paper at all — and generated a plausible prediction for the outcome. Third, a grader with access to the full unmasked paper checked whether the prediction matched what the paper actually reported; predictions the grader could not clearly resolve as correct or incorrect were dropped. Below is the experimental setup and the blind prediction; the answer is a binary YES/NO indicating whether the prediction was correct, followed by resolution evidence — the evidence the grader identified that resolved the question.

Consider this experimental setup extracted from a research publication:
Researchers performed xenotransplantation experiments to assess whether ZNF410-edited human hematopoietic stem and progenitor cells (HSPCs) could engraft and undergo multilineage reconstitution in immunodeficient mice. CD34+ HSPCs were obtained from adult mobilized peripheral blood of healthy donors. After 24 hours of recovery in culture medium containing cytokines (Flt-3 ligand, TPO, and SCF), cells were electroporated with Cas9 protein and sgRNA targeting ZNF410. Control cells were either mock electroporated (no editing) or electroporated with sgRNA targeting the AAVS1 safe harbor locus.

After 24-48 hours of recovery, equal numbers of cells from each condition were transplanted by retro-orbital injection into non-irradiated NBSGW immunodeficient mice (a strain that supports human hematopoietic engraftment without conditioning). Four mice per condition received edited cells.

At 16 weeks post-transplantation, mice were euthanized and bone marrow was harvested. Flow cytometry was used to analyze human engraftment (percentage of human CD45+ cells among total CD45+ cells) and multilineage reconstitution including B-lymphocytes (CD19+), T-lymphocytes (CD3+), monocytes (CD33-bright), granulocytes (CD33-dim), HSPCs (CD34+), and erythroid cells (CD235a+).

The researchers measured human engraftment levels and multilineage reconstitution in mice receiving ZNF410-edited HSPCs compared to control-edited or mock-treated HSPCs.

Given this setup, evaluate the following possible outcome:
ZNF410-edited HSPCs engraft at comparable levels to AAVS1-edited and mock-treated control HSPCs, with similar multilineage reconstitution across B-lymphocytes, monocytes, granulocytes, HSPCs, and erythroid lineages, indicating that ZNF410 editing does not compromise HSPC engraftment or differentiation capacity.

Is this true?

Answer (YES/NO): YES